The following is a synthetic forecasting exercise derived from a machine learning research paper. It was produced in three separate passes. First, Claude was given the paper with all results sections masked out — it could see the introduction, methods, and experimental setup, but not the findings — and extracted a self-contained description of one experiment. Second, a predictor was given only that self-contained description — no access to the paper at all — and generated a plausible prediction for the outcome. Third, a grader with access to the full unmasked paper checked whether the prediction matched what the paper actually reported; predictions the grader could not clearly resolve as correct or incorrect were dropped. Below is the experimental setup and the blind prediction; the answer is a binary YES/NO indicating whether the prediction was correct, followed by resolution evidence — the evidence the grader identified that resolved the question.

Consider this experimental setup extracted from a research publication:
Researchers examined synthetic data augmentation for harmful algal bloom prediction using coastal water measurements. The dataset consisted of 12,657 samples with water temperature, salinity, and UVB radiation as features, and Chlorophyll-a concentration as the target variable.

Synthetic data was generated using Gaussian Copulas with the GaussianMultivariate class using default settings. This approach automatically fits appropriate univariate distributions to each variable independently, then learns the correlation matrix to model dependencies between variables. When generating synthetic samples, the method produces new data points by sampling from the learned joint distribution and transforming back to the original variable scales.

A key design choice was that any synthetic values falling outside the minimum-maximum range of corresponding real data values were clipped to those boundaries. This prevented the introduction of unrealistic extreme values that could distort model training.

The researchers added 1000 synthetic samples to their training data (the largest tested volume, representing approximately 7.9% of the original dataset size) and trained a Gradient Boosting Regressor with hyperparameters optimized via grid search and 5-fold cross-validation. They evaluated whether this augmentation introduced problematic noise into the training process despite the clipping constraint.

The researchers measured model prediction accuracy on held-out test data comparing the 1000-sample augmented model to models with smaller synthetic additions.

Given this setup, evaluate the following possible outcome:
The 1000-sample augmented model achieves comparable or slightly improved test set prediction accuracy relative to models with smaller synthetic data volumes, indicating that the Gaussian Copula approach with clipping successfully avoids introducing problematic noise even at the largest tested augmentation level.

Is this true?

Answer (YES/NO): NO